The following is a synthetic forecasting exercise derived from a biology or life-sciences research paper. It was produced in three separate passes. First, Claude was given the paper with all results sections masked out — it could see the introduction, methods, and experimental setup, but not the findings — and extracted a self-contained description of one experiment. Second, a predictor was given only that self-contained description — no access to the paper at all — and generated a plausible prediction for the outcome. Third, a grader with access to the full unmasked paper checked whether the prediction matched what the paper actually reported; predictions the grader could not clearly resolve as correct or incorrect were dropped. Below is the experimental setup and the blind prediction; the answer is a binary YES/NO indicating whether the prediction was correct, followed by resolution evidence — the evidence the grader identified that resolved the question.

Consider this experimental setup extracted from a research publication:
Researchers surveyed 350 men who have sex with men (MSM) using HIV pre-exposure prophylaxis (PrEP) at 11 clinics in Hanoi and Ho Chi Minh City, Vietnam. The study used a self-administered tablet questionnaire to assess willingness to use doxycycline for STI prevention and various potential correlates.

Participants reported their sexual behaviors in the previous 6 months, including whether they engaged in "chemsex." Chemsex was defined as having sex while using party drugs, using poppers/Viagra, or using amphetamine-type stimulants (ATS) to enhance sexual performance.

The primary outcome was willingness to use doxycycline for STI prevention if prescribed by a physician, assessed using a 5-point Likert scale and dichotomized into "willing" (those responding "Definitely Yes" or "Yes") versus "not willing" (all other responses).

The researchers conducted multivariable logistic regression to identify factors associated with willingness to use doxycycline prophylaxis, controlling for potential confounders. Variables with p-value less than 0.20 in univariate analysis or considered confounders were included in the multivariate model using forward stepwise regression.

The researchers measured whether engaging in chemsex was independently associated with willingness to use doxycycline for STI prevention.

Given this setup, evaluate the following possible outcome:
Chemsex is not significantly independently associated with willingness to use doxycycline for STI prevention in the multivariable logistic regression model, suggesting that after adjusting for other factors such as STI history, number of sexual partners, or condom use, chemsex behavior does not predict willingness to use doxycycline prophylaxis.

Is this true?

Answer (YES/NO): YES